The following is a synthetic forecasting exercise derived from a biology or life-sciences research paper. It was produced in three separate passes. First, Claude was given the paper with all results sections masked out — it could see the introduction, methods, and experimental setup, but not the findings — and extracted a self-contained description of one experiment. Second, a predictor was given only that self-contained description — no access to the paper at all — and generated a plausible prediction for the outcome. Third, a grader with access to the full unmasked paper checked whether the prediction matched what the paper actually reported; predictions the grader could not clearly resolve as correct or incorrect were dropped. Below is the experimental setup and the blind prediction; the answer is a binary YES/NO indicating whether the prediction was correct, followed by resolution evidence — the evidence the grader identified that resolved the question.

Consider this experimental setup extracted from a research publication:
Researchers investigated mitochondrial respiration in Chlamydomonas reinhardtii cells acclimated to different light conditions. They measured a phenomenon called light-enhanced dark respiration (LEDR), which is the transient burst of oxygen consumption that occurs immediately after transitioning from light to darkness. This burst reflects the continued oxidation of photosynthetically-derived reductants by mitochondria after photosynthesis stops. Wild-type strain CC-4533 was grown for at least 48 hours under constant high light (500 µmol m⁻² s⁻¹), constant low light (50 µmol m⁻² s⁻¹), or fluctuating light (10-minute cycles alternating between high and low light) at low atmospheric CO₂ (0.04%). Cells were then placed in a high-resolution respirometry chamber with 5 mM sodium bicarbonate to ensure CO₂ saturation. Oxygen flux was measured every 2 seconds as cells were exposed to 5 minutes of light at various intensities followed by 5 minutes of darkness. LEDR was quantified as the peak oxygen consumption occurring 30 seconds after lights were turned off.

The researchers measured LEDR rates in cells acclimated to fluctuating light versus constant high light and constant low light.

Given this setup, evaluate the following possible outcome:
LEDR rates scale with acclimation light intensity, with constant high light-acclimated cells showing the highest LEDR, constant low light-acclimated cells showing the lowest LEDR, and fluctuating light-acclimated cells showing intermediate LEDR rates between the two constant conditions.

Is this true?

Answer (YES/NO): YES